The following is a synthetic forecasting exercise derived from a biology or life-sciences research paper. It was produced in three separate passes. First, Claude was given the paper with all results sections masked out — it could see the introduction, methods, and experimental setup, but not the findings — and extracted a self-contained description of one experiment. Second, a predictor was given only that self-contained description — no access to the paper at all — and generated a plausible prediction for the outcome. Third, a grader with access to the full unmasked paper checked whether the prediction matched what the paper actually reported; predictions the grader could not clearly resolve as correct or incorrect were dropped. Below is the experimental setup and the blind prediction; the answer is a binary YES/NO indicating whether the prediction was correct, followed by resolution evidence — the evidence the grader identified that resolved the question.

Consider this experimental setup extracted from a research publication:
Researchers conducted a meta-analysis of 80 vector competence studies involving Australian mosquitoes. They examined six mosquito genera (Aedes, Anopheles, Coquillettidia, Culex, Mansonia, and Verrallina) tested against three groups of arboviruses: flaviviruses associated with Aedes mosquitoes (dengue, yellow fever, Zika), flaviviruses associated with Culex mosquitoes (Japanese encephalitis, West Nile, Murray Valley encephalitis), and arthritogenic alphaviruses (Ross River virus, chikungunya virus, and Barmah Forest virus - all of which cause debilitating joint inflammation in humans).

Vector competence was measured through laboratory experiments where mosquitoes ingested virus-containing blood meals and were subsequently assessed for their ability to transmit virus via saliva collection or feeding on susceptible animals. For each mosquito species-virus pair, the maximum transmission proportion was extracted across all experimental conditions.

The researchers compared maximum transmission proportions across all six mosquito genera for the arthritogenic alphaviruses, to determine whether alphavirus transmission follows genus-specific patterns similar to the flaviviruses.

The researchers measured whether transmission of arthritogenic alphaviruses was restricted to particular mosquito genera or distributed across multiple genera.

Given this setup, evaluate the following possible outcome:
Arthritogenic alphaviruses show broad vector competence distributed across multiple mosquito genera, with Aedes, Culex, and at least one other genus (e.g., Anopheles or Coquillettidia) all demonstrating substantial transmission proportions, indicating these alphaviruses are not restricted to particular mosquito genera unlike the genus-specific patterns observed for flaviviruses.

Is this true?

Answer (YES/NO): NO